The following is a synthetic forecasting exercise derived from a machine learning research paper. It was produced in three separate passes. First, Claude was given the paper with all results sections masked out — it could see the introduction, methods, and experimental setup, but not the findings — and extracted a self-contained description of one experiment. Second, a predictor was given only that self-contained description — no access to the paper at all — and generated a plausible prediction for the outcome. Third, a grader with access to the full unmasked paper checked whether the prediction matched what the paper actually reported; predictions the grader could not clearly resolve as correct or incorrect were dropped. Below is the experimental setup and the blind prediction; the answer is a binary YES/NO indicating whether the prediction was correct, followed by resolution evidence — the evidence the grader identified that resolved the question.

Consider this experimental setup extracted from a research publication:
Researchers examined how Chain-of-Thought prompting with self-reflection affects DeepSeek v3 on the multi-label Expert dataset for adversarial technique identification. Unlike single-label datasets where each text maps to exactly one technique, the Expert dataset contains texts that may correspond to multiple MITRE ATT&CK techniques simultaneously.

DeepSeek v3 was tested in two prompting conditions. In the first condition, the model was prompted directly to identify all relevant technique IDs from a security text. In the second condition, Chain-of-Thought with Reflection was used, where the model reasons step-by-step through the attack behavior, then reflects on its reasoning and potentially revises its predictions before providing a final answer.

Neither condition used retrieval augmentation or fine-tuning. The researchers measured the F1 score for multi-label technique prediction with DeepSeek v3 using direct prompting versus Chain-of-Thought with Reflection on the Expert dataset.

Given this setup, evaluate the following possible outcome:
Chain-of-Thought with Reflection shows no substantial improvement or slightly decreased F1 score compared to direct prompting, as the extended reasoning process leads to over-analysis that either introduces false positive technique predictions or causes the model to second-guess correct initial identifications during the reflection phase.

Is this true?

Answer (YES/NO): YES